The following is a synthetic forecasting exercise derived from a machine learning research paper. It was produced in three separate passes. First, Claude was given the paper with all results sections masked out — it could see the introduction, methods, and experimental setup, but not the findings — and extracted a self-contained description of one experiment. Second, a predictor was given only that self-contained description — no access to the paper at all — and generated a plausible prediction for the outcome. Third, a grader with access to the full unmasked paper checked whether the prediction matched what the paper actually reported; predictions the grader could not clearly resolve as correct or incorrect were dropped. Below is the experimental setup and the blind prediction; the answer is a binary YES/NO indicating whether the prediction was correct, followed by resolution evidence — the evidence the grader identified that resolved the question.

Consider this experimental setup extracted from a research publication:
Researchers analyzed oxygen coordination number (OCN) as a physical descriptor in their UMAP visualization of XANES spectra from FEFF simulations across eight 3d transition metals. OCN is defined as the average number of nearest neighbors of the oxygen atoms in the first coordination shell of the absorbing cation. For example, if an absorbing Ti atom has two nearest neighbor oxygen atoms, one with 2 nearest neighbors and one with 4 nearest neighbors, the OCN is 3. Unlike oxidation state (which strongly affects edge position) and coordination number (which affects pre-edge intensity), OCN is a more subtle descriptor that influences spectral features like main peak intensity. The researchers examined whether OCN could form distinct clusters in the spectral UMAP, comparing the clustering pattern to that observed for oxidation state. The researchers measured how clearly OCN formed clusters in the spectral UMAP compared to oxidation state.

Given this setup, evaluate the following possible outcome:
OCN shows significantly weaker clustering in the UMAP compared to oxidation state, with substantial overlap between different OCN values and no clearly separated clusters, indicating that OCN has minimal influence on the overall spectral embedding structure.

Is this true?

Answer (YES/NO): NO